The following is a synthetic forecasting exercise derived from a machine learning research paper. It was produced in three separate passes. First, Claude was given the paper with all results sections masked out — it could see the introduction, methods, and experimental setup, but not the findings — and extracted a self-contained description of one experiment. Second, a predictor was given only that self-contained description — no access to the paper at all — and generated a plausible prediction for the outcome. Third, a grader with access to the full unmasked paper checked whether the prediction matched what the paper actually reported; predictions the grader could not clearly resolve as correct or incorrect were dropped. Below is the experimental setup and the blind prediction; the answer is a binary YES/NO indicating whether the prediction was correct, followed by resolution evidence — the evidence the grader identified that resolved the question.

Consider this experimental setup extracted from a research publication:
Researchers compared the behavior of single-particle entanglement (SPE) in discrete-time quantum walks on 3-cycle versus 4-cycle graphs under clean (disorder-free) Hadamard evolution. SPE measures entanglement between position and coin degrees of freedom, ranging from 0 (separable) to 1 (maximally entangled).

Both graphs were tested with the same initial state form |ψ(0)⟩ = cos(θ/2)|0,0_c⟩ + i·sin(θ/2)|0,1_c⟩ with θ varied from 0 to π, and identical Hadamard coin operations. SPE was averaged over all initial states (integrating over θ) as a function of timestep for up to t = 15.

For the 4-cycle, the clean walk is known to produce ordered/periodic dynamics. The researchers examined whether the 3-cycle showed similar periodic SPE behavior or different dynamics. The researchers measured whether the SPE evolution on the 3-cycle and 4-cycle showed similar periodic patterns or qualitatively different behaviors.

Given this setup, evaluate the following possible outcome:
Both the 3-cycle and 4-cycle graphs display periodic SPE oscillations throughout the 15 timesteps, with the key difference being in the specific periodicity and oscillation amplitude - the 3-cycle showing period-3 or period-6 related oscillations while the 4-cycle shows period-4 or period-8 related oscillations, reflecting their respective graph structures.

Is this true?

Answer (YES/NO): NO